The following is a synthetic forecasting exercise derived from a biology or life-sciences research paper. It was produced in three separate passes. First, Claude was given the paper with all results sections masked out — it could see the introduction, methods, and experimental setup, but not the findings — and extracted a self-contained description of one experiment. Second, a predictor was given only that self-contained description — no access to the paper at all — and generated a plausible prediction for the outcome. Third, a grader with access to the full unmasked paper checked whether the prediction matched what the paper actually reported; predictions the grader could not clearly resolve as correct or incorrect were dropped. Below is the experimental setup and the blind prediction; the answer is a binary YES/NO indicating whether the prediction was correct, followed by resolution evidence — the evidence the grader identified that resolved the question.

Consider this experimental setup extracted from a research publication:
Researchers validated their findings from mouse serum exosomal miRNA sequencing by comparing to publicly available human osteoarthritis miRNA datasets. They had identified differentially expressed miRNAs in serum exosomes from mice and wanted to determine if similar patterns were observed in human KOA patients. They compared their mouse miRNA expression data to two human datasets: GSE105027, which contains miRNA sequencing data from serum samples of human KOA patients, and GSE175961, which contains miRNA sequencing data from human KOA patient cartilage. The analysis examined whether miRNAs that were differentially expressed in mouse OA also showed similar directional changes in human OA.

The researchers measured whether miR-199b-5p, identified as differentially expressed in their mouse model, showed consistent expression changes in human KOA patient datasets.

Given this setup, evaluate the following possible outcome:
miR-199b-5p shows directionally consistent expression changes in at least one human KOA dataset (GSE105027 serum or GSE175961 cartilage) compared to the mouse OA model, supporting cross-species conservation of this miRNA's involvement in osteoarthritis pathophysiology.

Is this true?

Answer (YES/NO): YES